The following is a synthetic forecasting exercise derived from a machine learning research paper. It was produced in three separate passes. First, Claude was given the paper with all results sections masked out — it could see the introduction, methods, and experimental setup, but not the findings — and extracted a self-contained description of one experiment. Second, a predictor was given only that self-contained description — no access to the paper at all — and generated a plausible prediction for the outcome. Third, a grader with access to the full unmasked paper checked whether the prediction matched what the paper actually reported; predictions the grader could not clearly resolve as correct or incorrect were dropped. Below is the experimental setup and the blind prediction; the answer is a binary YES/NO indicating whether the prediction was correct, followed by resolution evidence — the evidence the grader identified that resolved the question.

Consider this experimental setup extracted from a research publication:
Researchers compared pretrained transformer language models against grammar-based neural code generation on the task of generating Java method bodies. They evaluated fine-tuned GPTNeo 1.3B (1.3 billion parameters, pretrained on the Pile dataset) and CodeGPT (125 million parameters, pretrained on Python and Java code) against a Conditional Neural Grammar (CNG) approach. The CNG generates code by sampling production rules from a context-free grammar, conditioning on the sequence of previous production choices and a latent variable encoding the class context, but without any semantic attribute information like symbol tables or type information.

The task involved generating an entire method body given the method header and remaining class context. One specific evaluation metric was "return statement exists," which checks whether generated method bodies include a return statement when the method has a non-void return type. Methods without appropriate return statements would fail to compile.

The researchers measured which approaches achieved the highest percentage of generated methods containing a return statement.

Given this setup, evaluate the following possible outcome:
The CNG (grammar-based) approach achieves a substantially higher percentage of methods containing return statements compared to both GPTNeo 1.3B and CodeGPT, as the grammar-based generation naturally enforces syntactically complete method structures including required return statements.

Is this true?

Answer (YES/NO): NO